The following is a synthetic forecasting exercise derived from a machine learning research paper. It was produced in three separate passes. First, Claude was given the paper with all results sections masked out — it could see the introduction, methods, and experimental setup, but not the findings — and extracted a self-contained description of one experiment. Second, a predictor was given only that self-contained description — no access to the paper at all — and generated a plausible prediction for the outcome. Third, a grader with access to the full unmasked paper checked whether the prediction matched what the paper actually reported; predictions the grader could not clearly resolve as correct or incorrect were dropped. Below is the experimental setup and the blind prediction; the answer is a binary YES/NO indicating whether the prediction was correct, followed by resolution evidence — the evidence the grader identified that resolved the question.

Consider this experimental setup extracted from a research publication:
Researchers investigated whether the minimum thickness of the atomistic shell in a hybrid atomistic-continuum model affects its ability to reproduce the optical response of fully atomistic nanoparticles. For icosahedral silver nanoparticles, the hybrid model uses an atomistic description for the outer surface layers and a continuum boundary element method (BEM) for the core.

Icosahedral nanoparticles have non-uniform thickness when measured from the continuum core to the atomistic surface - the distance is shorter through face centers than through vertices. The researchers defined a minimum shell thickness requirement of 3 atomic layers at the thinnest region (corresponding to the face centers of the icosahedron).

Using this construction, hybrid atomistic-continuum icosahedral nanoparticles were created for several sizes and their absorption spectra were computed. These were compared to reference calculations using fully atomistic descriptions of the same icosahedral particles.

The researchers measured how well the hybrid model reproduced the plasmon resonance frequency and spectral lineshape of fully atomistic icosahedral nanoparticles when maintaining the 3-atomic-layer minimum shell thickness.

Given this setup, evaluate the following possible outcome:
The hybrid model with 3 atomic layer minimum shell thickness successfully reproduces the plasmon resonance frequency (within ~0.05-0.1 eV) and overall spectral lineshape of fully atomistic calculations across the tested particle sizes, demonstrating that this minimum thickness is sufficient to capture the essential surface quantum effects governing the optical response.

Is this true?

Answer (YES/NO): NO